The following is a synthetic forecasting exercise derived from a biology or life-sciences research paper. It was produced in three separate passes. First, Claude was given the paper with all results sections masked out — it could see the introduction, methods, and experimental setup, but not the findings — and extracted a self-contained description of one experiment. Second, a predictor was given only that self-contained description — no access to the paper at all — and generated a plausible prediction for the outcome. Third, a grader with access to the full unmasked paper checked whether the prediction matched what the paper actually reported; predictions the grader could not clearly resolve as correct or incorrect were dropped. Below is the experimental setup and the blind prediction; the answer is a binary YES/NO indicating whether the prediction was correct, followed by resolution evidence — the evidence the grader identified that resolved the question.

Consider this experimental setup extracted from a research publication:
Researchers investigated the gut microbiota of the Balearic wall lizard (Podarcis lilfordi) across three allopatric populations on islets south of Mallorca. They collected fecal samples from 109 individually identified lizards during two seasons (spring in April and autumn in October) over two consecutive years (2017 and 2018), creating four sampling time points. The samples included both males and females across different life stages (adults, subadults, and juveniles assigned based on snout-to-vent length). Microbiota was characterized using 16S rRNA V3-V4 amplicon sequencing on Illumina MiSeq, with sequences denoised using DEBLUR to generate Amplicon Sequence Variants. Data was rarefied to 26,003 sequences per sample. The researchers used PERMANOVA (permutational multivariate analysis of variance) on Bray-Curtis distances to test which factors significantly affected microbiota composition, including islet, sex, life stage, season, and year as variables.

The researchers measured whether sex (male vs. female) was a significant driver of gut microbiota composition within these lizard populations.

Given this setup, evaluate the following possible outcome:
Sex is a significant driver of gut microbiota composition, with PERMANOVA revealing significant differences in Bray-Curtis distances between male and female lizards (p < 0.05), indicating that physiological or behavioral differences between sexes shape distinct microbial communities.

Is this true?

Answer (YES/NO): NO